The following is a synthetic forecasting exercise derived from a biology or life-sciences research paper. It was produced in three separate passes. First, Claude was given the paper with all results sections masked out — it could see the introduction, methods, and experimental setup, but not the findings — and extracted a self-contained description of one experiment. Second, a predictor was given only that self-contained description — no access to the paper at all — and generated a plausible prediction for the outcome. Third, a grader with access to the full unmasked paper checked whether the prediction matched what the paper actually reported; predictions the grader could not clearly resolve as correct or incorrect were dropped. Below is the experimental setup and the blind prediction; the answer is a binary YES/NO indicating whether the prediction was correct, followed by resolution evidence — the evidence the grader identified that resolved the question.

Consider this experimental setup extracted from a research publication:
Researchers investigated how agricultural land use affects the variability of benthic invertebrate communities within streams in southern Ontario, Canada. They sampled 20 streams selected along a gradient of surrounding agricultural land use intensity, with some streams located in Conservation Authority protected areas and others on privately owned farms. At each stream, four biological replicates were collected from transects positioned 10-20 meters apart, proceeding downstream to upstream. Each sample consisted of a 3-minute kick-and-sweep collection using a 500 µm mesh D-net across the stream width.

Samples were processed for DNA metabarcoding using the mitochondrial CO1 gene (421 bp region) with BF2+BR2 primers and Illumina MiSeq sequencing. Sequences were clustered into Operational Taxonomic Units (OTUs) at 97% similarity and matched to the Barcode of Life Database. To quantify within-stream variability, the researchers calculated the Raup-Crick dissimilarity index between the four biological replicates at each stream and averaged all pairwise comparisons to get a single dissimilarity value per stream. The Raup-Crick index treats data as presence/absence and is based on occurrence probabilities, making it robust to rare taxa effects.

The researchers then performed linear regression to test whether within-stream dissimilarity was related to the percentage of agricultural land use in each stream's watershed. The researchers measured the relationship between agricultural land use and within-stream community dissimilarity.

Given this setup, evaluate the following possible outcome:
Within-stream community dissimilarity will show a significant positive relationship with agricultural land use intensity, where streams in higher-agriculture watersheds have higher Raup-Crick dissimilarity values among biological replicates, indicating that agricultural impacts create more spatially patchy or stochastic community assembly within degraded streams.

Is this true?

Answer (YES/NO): NO